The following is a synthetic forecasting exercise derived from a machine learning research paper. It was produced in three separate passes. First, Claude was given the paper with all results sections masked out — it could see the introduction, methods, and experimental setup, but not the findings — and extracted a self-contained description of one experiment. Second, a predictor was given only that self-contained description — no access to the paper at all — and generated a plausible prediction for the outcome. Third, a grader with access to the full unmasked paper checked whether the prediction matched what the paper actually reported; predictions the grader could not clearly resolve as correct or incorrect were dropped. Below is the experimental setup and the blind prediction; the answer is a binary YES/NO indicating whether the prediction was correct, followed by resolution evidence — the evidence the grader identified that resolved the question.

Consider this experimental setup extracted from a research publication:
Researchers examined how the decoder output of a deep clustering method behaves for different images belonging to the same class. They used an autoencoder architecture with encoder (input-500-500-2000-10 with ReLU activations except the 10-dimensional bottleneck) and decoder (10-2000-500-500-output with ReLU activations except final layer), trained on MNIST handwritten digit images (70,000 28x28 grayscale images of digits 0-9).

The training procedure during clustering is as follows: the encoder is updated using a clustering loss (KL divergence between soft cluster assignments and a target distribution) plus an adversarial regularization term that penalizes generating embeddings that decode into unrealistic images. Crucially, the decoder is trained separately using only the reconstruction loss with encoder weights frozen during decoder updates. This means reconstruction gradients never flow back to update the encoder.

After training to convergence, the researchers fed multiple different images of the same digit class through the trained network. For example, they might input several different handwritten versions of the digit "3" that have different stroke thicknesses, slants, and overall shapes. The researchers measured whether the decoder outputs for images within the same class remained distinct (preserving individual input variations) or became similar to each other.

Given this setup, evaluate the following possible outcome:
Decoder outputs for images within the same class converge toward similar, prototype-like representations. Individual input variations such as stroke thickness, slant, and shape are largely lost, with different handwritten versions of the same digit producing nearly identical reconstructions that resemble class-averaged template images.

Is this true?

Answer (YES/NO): YES